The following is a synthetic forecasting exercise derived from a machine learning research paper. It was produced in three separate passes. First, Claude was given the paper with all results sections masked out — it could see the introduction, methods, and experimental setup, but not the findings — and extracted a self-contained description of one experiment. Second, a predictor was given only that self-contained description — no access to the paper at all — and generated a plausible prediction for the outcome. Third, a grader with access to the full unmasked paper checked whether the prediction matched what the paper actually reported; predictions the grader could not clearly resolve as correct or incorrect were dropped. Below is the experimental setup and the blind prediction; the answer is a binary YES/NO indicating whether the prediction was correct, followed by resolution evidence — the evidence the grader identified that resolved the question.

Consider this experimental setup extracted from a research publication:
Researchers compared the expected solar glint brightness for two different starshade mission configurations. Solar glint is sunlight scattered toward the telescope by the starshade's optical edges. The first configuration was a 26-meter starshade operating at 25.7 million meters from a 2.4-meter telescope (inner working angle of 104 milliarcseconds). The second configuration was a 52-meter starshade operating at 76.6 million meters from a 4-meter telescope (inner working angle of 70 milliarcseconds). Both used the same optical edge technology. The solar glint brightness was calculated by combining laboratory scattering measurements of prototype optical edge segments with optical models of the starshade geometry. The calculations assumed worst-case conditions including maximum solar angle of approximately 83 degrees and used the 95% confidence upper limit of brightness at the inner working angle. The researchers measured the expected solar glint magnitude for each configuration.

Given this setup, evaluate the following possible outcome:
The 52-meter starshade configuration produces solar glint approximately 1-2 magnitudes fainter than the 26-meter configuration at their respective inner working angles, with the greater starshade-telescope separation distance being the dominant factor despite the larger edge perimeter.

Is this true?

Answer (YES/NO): NO